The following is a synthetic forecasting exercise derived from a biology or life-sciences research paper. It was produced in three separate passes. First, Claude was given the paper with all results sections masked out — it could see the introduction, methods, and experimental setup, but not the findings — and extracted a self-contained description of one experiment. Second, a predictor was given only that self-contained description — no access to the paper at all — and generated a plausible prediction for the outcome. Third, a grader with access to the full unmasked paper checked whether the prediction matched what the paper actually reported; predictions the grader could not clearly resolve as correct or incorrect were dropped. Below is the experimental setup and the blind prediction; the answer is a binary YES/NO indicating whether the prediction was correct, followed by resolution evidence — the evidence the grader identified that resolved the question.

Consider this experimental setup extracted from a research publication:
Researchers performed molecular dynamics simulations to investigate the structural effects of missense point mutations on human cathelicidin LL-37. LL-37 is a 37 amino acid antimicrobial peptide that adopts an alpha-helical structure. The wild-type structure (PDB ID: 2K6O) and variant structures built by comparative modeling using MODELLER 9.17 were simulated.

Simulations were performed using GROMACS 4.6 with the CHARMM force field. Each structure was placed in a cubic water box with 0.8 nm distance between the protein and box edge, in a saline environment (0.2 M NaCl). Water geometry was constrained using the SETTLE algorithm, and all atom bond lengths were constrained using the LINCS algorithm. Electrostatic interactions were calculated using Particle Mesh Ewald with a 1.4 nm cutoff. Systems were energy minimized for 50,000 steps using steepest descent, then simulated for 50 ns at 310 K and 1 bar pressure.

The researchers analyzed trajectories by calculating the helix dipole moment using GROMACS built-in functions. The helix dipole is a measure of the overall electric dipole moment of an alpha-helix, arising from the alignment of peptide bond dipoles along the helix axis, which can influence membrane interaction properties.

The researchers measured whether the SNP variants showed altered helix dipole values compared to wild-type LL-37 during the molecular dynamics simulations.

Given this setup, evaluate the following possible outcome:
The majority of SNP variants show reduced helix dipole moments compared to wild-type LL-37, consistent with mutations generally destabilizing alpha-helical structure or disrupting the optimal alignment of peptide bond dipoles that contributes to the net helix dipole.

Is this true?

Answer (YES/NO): NO